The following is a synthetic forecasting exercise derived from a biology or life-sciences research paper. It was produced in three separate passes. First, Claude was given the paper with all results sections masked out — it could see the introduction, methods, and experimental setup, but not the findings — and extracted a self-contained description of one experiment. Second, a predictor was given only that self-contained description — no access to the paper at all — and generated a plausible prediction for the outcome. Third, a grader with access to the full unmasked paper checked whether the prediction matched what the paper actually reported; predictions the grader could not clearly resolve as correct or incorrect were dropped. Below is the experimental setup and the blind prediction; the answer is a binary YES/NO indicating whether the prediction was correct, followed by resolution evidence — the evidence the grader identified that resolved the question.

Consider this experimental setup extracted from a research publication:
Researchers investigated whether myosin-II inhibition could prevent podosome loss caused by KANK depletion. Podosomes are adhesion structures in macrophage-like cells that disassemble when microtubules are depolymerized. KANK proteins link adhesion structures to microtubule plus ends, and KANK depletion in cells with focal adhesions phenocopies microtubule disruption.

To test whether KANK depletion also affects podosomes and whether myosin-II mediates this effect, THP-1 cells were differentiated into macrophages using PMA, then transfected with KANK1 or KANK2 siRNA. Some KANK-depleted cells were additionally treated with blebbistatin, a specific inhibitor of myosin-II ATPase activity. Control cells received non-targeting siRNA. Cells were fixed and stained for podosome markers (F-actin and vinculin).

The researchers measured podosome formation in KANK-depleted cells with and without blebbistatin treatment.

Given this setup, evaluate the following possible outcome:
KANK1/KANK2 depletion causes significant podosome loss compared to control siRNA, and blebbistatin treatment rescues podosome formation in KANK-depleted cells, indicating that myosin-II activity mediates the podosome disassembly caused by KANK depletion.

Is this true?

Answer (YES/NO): NO